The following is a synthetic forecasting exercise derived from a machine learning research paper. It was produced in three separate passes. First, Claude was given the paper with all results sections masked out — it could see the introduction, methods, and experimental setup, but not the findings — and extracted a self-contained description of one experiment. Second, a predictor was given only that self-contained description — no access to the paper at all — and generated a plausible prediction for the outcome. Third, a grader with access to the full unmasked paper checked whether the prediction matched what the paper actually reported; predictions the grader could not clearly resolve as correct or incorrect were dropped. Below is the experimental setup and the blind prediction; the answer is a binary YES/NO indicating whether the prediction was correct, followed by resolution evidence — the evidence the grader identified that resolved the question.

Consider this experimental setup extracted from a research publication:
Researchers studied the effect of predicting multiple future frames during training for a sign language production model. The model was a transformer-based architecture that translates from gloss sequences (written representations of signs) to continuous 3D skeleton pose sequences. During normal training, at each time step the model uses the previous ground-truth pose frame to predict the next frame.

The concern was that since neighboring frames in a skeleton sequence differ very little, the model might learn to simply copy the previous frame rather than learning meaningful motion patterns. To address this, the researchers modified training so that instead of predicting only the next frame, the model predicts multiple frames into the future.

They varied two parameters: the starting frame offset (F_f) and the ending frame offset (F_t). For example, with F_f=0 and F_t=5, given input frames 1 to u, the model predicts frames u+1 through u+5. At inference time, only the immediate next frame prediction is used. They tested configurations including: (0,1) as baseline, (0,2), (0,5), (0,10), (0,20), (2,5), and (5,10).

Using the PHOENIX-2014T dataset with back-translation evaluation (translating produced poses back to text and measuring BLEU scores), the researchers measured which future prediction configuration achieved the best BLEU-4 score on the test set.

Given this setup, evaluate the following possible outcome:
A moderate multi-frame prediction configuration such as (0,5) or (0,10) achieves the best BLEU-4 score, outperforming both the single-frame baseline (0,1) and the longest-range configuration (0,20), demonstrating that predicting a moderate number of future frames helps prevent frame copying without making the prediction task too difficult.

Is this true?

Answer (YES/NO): YES